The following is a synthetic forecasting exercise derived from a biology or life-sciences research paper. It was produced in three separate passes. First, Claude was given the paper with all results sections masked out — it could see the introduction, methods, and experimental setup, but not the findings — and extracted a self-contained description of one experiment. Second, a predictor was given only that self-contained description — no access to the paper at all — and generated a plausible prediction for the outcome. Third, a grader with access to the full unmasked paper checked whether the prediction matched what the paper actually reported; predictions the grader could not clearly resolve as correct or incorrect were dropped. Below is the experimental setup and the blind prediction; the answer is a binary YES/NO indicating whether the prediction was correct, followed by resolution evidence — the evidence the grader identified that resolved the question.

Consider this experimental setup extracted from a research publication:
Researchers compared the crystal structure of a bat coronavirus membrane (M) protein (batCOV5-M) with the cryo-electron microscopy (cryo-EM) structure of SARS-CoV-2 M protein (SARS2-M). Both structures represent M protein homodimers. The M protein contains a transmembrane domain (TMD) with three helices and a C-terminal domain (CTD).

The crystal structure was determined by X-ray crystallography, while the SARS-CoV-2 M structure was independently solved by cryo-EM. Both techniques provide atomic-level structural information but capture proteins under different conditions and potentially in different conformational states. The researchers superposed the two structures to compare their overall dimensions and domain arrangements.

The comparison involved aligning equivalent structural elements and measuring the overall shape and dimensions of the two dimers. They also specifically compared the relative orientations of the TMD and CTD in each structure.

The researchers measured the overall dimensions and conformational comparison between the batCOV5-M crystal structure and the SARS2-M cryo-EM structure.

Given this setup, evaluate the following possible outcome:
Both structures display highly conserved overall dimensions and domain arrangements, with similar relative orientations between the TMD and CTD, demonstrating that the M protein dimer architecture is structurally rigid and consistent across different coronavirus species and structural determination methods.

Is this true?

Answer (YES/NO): NO